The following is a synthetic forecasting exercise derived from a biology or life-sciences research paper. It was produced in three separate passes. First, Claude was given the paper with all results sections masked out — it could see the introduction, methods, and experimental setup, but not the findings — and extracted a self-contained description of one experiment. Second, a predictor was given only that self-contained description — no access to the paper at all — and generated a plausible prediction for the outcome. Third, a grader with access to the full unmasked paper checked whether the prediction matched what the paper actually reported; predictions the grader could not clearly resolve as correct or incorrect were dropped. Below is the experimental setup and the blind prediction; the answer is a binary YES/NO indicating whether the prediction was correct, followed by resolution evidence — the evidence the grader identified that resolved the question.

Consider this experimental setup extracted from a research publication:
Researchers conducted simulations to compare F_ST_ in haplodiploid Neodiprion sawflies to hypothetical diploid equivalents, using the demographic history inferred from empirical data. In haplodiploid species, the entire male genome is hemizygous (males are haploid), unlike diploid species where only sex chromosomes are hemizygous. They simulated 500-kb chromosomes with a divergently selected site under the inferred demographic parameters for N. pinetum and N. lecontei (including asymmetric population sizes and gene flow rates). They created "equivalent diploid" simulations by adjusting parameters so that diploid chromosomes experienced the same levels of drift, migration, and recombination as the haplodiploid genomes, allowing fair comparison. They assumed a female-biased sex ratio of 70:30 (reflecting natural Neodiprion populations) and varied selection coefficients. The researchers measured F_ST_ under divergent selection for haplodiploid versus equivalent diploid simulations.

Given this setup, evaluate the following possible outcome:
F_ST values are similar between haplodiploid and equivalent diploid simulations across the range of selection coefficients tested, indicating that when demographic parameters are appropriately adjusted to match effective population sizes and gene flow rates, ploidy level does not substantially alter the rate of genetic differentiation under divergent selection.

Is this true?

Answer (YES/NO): NO